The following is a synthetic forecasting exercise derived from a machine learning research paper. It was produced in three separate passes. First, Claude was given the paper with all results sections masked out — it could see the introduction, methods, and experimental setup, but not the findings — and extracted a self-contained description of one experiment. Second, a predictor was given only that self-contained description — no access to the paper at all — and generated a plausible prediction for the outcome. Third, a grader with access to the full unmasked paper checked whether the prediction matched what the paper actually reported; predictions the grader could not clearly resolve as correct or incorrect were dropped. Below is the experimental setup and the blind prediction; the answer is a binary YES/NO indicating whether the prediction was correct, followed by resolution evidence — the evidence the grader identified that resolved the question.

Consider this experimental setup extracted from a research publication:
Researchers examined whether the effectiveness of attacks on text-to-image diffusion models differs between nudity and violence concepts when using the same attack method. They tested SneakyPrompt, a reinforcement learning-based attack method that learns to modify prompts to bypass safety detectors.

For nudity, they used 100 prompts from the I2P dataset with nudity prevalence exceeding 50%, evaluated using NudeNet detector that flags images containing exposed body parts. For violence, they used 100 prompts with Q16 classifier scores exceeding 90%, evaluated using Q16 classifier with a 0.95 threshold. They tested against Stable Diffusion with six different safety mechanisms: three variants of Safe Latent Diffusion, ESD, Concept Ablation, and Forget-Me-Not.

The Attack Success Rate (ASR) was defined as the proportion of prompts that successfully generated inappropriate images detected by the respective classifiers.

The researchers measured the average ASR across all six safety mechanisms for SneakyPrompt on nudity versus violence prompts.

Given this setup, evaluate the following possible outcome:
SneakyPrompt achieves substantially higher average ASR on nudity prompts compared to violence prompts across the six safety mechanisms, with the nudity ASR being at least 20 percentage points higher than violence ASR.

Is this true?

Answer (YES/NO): NO